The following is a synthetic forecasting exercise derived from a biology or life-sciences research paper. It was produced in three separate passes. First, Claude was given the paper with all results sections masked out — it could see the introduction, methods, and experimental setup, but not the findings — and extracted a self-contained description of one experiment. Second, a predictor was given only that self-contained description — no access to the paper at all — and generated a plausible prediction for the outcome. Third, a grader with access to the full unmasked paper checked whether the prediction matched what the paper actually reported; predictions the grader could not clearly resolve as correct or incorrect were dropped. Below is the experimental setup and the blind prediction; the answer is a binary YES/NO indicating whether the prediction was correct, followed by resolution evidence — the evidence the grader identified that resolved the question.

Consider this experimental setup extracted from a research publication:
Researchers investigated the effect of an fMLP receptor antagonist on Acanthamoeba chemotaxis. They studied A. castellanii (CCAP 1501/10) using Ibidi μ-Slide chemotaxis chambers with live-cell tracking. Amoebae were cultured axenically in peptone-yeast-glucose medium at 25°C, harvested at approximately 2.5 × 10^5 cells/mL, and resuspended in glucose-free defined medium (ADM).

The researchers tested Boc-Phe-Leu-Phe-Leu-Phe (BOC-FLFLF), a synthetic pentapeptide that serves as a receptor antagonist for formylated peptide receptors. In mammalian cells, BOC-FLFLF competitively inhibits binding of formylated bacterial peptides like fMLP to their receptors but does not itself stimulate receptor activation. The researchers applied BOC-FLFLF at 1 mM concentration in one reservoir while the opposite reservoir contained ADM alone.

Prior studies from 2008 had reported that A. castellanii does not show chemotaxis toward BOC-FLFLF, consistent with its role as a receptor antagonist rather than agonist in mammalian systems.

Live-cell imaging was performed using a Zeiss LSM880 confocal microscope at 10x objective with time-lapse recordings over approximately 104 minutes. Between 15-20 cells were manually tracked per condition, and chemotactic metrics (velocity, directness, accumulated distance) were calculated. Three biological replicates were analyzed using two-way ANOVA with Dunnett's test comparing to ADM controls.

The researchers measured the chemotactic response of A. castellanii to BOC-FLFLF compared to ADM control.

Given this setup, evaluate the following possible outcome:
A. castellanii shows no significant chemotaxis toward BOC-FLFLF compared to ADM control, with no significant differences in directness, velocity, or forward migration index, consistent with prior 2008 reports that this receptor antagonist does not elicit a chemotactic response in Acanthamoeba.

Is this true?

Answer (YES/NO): NO